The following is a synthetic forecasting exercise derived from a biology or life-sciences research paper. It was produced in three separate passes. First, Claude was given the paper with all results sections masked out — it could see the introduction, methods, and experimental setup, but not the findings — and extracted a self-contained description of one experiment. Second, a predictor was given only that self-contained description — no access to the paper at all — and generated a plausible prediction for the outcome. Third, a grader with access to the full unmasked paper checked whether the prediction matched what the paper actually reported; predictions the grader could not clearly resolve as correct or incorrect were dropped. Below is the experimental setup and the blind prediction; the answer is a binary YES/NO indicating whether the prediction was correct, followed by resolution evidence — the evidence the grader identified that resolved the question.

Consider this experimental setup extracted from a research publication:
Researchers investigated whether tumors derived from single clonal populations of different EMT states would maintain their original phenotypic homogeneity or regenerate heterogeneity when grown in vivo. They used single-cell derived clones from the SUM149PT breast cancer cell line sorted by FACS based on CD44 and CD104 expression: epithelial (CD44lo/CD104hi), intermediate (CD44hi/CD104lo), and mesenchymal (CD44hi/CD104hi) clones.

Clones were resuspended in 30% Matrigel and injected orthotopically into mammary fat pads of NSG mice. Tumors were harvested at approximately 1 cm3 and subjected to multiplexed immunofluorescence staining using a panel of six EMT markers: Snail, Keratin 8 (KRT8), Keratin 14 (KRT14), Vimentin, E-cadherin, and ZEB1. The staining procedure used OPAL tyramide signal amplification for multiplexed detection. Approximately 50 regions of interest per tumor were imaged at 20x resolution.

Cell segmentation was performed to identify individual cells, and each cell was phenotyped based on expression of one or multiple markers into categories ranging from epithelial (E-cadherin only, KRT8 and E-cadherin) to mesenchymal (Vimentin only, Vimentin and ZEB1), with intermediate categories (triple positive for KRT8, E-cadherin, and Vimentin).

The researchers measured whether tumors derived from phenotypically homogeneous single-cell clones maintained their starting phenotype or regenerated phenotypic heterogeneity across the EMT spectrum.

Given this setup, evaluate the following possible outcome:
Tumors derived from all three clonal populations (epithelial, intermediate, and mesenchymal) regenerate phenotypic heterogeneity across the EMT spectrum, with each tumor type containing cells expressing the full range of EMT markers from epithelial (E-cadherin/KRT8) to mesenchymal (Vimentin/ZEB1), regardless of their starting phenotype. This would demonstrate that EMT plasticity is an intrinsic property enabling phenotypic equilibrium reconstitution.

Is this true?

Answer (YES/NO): NO